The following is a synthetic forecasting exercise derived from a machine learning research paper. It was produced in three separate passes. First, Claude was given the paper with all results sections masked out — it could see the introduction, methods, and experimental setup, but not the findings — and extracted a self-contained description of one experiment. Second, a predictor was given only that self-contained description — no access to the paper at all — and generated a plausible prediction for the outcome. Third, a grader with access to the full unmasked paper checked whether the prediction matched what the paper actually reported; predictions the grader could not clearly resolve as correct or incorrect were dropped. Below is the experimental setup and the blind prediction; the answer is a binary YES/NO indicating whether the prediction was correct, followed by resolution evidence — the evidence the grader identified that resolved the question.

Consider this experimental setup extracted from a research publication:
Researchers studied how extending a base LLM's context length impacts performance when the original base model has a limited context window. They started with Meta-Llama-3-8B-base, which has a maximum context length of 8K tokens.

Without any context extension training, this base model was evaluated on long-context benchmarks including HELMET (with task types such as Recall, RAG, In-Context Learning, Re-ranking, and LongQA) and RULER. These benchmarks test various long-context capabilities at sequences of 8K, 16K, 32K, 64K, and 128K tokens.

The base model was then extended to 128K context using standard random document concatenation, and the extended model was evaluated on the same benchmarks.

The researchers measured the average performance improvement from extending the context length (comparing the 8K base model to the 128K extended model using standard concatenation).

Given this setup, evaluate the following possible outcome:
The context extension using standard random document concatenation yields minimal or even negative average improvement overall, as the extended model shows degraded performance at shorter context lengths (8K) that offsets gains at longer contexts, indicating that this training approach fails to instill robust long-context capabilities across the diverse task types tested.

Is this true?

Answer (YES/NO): NO